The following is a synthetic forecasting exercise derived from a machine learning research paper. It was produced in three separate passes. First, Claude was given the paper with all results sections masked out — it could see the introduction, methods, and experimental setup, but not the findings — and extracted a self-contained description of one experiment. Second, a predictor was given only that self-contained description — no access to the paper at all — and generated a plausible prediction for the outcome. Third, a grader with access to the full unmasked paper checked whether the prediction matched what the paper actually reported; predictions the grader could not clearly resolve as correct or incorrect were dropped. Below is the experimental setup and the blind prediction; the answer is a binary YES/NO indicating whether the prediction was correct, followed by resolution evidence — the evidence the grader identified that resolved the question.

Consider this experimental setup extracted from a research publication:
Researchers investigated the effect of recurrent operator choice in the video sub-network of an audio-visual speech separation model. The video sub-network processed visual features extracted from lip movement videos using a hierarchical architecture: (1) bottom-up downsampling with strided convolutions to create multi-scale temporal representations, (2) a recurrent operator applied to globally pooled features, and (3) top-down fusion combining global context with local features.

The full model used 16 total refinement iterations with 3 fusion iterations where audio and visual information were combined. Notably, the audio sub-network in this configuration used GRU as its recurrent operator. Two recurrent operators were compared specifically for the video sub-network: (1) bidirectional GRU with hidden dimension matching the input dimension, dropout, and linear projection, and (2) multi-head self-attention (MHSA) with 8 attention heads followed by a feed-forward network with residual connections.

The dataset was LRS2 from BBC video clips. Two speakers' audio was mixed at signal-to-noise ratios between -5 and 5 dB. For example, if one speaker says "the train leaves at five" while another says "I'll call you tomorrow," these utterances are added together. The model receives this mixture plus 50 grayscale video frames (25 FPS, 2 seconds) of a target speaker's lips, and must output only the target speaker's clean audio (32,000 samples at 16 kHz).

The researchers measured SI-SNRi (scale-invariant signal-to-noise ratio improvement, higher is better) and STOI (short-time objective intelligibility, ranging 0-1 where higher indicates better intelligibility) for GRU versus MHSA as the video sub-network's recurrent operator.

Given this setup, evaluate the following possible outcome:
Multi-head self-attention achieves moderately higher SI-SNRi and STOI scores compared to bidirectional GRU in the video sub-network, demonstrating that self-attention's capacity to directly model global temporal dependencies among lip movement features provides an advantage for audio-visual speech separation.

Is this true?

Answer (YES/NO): YES